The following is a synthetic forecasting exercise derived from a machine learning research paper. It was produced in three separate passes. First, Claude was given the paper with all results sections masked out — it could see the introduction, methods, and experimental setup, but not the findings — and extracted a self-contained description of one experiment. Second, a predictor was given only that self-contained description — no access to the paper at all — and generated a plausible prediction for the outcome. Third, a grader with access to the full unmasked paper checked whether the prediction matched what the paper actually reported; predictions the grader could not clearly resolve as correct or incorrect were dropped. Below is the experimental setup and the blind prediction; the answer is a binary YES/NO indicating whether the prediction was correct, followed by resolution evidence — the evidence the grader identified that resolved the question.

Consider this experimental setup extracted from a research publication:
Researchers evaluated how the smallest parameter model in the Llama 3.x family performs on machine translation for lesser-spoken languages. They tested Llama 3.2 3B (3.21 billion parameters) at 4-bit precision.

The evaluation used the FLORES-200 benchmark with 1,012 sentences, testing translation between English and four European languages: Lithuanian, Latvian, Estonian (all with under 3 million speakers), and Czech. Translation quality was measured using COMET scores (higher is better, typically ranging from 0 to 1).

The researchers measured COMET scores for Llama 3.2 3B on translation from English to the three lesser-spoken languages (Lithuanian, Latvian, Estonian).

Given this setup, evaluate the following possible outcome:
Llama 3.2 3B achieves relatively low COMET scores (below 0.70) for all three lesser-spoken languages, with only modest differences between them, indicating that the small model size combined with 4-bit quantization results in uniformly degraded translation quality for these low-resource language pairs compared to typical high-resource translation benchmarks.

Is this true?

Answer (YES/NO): YES